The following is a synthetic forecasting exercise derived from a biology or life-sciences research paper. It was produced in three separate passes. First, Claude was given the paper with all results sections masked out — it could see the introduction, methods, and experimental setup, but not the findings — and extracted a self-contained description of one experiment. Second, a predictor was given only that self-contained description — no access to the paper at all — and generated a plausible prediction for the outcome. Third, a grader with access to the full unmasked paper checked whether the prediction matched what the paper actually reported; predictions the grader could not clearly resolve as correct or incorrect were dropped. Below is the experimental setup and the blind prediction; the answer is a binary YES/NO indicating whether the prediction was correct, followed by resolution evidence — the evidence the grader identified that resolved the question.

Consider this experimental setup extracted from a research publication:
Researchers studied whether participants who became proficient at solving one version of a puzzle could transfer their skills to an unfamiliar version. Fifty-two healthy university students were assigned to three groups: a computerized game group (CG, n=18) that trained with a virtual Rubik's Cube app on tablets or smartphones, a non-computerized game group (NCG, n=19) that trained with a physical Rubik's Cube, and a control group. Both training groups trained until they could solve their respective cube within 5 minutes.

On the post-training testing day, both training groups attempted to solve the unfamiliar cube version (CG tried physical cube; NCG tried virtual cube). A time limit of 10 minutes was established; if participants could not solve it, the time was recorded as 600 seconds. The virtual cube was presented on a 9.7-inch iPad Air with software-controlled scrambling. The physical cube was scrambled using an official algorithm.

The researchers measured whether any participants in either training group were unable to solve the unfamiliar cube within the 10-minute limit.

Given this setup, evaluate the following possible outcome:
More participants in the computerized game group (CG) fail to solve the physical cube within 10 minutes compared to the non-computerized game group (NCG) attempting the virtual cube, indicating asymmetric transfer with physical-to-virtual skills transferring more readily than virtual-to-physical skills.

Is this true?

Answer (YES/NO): NO